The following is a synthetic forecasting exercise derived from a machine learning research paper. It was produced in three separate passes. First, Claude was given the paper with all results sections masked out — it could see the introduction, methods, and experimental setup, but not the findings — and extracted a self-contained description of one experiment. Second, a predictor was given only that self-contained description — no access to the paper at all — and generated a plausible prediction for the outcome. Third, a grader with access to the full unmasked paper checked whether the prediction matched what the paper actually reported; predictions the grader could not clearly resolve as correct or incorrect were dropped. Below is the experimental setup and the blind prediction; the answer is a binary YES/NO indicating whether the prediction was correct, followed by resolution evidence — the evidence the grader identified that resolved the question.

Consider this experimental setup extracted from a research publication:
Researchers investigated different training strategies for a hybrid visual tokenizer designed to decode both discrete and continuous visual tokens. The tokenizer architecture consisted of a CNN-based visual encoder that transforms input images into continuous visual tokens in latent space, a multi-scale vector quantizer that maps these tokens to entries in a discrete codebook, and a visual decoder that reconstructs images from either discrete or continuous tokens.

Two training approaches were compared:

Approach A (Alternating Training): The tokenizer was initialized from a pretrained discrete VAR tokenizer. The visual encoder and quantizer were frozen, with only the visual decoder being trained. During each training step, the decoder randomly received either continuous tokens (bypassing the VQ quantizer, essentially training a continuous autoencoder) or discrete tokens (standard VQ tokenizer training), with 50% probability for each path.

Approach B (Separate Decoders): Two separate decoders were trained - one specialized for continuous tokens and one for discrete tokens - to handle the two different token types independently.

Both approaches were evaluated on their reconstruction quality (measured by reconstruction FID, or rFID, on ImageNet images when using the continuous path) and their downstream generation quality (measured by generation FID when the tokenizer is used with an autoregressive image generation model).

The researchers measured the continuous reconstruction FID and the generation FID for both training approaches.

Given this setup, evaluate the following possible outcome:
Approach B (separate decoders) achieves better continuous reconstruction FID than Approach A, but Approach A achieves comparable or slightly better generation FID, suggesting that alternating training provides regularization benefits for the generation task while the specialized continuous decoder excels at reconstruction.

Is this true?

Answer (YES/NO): NO